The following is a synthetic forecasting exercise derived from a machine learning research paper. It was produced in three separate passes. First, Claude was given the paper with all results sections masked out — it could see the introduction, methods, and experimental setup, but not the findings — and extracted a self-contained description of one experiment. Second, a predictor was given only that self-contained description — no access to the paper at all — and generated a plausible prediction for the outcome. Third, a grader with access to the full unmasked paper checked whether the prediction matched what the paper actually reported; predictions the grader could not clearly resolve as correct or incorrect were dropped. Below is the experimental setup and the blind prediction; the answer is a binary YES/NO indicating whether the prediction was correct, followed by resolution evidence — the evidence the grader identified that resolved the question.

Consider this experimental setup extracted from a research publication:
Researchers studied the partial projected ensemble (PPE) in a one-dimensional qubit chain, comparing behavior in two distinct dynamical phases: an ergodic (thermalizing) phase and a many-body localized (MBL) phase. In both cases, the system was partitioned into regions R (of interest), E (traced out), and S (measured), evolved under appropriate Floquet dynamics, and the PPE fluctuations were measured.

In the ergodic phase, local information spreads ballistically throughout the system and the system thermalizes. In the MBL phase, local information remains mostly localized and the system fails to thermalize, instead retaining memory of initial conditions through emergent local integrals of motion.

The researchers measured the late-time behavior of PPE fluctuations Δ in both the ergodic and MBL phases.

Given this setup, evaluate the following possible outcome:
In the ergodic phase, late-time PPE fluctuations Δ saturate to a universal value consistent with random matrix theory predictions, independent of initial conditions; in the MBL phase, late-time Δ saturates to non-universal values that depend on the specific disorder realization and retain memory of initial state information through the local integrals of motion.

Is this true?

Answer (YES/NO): NO